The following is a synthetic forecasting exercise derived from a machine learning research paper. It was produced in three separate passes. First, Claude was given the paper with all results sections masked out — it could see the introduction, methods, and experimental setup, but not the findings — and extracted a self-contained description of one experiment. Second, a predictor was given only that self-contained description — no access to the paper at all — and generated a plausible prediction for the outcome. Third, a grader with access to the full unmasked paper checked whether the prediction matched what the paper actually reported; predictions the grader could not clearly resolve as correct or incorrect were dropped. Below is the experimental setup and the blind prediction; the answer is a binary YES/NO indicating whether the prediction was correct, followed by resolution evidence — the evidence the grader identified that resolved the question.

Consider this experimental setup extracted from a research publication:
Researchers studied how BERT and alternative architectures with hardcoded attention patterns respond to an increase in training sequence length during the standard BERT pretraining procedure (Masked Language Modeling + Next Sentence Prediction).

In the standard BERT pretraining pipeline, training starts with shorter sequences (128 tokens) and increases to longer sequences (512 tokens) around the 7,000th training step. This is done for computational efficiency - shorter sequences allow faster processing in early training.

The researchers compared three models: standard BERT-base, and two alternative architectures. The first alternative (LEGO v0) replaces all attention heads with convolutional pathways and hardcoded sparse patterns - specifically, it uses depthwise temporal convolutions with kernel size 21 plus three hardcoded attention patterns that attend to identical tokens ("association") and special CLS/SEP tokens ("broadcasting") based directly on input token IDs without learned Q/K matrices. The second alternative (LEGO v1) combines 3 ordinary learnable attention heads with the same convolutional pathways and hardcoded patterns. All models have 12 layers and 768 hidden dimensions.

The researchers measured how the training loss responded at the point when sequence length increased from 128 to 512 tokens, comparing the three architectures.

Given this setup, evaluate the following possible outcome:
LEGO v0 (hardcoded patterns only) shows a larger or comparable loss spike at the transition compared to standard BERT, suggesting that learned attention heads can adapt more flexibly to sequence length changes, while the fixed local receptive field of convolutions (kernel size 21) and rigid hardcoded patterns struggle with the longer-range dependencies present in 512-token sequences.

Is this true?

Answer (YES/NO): NO